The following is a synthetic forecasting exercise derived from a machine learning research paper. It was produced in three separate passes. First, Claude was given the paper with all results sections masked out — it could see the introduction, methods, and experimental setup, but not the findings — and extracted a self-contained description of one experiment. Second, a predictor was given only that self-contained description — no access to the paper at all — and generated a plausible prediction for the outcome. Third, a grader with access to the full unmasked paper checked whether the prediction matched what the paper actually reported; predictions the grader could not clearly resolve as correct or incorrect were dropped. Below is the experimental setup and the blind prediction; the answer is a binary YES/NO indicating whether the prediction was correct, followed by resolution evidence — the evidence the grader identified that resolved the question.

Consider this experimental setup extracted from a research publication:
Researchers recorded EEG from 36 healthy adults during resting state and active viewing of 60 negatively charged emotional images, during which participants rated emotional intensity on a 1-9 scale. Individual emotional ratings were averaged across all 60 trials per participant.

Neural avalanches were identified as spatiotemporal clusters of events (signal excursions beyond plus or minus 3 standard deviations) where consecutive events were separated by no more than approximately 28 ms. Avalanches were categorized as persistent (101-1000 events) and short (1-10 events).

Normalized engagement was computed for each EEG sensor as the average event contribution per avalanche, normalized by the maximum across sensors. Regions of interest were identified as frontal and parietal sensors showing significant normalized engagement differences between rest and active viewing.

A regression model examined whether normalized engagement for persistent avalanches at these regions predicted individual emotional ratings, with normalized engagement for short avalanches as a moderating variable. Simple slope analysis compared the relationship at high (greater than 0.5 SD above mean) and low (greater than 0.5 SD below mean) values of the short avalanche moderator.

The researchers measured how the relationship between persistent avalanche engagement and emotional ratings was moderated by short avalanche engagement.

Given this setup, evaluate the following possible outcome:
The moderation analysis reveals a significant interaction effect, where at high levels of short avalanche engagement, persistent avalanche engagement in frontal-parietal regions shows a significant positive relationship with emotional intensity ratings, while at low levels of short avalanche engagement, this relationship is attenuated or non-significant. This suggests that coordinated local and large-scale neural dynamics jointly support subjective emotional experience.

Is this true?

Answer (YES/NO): NO